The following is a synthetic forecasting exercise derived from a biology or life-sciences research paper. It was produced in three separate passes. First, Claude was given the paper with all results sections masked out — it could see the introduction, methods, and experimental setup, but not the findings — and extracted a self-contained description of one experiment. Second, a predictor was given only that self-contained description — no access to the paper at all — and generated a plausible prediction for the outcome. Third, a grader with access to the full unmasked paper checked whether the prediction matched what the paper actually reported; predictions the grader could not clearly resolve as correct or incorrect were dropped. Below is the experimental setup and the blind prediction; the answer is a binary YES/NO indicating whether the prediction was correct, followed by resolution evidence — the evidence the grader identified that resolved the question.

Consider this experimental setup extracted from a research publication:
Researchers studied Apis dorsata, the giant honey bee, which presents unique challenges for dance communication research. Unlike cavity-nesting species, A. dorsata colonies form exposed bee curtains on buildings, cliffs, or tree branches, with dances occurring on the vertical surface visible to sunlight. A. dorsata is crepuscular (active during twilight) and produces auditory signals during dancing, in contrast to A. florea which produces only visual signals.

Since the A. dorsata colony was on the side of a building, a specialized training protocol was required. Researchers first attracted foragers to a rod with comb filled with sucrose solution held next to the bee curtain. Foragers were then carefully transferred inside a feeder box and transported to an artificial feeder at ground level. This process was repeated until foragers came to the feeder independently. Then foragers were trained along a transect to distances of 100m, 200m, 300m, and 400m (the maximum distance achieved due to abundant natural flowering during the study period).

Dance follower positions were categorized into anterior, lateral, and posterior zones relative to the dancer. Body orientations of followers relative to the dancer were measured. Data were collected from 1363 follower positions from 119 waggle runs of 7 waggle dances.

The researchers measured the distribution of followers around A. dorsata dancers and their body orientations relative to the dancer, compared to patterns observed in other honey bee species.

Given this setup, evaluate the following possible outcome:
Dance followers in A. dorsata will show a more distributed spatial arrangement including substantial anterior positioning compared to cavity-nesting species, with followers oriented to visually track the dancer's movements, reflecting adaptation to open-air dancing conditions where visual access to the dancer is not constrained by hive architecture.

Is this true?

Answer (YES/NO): NO